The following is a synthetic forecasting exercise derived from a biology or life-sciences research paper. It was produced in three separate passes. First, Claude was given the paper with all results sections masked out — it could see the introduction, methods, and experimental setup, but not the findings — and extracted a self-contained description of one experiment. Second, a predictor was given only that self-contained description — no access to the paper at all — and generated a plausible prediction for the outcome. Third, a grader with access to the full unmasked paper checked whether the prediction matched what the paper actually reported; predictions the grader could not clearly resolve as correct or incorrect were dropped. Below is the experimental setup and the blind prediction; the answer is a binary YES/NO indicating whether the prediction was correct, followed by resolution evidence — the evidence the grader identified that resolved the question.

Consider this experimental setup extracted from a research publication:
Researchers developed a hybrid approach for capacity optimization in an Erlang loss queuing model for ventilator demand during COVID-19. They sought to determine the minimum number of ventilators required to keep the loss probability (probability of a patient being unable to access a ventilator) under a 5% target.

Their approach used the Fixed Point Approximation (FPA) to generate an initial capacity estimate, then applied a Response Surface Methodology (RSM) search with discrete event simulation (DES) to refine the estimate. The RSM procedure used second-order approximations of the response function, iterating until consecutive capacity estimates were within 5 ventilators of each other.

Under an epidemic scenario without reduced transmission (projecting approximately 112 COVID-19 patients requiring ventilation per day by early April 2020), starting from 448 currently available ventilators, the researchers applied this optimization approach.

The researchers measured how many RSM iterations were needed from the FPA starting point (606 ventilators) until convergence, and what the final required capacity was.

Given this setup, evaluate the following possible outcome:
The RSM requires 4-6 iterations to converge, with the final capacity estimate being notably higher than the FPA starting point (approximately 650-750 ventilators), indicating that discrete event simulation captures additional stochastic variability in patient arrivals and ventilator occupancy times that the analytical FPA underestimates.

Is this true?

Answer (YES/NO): NO